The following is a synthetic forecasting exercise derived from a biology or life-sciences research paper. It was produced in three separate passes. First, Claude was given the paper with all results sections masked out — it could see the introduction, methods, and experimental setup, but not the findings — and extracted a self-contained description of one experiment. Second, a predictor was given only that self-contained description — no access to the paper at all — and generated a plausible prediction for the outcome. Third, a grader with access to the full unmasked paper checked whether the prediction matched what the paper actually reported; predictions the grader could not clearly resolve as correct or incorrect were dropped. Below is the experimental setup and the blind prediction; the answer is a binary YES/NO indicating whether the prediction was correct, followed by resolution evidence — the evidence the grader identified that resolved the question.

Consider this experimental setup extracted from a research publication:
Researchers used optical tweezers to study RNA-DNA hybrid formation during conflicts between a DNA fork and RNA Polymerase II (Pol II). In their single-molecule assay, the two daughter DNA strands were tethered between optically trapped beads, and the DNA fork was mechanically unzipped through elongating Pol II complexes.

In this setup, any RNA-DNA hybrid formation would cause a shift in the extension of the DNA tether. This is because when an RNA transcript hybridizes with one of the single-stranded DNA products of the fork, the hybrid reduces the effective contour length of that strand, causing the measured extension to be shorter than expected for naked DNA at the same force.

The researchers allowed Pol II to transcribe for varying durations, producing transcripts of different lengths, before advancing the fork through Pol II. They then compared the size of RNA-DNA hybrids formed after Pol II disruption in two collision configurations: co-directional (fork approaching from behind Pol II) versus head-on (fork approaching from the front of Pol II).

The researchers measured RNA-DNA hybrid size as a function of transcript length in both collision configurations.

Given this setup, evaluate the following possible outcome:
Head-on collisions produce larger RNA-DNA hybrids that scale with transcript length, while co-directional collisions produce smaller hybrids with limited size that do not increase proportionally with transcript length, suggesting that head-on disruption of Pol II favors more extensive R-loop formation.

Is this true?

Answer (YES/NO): NO